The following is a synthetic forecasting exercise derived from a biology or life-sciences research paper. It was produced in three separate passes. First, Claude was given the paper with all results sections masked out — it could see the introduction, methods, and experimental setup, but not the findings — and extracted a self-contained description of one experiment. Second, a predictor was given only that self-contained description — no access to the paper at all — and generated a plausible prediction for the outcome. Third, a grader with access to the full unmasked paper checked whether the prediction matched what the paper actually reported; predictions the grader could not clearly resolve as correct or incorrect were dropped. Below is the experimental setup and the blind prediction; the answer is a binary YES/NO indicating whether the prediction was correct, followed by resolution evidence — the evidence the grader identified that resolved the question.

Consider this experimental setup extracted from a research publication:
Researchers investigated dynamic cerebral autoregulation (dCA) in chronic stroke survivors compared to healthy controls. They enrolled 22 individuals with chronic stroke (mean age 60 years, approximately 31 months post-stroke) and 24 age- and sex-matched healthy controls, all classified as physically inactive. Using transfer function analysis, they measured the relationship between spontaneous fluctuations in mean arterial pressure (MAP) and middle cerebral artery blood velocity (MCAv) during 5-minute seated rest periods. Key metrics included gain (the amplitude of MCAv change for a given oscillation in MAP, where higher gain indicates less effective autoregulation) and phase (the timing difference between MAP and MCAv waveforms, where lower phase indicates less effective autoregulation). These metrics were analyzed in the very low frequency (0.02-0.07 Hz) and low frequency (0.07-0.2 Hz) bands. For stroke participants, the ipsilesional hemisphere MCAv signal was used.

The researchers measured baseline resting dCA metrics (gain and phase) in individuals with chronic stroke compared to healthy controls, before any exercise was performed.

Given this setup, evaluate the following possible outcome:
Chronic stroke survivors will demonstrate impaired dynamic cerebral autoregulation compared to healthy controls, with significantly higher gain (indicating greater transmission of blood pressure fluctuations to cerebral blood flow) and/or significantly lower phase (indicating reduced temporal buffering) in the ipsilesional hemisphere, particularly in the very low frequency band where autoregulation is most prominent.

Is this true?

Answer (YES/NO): NO